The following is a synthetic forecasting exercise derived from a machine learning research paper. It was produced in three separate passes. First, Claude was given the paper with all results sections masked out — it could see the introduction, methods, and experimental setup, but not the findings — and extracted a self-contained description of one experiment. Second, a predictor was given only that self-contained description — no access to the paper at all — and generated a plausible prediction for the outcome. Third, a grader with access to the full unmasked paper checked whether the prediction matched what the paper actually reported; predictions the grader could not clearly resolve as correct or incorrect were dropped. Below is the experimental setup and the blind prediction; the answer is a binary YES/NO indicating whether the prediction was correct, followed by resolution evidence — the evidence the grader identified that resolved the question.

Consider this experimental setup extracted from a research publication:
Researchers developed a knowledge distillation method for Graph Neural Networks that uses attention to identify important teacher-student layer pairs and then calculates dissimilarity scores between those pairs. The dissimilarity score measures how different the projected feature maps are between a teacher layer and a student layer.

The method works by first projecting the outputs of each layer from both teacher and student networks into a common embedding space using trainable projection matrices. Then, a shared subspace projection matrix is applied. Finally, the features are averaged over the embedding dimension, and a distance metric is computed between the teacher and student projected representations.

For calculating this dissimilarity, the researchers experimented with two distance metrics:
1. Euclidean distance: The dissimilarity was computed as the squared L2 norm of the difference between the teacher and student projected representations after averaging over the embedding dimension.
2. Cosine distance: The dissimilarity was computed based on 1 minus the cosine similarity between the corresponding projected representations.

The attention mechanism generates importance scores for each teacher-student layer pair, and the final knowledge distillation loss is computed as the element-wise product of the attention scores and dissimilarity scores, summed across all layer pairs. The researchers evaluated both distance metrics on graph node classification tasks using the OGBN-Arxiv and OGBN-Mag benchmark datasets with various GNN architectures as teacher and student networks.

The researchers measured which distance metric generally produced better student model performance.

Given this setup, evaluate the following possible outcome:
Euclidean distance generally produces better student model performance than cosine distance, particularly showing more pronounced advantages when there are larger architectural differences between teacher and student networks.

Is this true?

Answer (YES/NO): NO